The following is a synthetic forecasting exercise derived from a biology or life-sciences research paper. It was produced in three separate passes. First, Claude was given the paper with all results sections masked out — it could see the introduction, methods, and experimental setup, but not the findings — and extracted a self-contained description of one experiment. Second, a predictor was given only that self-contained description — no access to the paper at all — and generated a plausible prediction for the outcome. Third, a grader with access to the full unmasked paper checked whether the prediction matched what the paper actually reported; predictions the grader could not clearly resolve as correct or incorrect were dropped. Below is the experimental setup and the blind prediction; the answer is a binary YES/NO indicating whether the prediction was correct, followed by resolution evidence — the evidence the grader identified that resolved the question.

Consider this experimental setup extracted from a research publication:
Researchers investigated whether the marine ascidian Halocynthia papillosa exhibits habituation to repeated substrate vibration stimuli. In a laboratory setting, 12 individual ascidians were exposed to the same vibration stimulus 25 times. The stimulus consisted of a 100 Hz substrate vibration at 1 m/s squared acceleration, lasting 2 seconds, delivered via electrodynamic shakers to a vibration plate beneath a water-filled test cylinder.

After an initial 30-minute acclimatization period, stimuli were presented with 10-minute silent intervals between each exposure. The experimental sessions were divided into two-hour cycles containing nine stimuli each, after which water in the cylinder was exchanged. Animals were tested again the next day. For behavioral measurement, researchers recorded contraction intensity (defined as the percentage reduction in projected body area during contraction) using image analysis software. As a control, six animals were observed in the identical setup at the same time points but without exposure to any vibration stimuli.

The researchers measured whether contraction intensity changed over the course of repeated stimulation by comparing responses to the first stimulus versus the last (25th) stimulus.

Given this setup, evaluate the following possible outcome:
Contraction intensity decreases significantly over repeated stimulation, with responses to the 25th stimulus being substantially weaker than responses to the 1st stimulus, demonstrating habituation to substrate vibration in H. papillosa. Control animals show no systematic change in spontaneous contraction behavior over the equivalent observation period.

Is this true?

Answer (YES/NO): YES